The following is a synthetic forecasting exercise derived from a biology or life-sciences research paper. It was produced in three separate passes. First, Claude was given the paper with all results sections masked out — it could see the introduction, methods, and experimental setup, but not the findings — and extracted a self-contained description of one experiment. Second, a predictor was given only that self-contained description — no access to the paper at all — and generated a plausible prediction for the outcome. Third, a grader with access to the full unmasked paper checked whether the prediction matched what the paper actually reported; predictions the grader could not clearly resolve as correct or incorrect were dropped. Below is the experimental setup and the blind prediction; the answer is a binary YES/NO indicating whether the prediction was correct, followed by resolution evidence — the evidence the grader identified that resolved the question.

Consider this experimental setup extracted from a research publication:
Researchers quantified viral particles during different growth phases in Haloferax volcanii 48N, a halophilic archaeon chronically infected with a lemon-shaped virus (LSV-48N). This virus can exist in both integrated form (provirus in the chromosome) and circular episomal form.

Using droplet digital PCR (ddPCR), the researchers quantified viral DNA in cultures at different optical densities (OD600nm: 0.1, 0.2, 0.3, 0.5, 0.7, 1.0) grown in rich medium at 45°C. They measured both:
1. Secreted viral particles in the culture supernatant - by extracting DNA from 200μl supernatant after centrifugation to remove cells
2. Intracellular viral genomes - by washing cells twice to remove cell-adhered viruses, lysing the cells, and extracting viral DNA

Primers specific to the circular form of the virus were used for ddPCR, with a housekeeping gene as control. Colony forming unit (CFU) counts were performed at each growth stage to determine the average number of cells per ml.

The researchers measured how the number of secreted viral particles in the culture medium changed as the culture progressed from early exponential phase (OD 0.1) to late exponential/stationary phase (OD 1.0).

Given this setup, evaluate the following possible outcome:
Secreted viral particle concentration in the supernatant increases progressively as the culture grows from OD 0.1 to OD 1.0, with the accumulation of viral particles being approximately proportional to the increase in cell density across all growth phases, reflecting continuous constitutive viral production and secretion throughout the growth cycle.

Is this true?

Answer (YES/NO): NO